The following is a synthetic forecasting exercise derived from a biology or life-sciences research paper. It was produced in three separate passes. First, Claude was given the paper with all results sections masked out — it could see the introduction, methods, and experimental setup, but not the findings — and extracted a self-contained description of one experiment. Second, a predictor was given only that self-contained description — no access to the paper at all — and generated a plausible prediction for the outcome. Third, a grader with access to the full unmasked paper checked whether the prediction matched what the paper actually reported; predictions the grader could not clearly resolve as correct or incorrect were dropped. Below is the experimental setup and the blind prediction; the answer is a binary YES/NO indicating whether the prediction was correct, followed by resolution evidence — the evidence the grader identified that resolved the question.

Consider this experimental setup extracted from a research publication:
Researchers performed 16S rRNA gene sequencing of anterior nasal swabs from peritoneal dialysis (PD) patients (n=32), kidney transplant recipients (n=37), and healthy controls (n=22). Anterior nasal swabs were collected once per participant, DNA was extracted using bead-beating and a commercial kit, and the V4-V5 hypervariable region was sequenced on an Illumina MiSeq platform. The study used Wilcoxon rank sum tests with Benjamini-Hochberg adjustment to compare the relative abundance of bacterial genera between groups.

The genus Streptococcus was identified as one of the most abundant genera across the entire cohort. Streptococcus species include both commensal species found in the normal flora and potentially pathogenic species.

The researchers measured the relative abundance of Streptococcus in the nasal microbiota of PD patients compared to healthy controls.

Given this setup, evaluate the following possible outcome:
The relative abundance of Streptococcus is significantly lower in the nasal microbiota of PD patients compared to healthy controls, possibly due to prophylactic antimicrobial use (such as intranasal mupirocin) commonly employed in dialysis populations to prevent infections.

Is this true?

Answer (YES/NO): NO